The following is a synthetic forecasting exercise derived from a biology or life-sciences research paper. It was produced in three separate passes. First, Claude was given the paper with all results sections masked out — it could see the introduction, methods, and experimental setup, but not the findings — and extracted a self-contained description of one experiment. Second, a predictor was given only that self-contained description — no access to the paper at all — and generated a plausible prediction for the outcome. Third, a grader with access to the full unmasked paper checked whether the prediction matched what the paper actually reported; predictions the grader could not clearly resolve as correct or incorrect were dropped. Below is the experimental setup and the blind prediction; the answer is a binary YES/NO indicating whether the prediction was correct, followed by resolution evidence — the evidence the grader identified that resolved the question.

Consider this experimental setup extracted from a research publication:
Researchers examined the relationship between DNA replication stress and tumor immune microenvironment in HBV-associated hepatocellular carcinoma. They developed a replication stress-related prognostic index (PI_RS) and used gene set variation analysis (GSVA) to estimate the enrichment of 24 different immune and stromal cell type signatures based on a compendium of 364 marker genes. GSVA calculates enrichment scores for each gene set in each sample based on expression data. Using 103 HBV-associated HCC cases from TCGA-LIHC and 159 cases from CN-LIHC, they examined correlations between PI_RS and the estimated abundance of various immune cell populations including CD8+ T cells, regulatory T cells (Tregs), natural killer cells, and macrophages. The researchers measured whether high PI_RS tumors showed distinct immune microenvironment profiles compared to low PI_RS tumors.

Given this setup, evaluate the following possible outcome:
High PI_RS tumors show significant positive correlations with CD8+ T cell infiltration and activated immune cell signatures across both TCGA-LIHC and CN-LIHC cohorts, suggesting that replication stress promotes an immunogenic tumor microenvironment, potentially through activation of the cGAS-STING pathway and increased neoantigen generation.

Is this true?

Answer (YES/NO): NO